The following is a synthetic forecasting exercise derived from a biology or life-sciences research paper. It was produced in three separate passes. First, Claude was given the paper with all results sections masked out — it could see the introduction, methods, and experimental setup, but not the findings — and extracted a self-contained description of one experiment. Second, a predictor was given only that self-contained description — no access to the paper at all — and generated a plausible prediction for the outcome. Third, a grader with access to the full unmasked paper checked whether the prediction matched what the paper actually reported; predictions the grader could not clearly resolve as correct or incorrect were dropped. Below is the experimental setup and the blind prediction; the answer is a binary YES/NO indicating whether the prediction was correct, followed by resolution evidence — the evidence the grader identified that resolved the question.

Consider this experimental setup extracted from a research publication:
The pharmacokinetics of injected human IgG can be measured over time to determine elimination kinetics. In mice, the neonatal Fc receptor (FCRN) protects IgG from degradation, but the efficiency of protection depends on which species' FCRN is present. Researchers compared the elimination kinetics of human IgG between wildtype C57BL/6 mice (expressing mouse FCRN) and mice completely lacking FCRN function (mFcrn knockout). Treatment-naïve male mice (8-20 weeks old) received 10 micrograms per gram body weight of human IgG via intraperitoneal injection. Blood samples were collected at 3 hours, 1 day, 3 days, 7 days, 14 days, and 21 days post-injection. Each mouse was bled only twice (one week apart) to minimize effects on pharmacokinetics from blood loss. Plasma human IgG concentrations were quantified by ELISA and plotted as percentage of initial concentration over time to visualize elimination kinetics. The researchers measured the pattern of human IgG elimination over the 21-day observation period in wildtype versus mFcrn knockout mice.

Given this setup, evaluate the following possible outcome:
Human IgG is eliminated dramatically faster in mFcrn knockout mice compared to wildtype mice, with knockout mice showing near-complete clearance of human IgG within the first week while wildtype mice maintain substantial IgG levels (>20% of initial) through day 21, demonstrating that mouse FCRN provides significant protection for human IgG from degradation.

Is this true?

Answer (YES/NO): YES